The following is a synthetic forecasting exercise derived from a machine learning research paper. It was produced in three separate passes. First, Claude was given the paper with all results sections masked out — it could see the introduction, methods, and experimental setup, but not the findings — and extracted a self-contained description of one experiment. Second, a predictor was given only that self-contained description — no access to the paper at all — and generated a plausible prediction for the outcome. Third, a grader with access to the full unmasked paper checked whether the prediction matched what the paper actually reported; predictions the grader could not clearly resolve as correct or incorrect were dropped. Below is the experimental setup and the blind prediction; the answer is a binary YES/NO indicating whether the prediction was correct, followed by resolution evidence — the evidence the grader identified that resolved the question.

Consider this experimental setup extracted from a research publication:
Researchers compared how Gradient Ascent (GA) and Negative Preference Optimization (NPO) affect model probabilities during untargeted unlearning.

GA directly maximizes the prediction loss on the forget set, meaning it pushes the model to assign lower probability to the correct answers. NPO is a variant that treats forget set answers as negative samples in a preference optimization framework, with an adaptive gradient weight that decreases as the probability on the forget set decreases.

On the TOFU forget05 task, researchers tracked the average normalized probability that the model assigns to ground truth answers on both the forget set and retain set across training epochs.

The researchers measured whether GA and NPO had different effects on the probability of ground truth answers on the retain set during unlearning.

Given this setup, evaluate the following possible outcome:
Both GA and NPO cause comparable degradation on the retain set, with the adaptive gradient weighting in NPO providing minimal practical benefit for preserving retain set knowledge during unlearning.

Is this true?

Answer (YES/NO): NO